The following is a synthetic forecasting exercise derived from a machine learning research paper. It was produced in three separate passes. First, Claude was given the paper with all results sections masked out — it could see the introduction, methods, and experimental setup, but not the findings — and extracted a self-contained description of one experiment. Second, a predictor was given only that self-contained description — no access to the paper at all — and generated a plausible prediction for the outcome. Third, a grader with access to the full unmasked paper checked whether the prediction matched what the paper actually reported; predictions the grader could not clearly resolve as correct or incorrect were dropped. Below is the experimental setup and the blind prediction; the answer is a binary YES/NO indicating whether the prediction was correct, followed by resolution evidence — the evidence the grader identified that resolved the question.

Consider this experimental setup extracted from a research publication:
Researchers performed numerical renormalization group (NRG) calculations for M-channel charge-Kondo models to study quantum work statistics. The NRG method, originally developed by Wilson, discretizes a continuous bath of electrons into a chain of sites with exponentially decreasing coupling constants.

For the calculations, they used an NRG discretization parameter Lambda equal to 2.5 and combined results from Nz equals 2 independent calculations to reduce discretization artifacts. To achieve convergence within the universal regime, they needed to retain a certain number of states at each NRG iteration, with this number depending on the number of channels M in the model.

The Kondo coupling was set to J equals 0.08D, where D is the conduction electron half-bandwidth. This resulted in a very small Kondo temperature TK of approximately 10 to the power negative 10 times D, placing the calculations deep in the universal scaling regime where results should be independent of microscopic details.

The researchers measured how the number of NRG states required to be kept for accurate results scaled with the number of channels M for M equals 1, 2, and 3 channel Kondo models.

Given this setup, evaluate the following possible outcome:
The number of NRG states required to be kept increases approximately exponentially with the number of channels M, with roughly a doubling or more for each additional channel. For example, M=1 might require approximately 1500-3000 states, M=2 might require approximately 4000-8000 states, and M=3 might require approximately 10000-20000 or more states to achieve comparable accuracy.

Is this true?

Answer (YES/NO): NO